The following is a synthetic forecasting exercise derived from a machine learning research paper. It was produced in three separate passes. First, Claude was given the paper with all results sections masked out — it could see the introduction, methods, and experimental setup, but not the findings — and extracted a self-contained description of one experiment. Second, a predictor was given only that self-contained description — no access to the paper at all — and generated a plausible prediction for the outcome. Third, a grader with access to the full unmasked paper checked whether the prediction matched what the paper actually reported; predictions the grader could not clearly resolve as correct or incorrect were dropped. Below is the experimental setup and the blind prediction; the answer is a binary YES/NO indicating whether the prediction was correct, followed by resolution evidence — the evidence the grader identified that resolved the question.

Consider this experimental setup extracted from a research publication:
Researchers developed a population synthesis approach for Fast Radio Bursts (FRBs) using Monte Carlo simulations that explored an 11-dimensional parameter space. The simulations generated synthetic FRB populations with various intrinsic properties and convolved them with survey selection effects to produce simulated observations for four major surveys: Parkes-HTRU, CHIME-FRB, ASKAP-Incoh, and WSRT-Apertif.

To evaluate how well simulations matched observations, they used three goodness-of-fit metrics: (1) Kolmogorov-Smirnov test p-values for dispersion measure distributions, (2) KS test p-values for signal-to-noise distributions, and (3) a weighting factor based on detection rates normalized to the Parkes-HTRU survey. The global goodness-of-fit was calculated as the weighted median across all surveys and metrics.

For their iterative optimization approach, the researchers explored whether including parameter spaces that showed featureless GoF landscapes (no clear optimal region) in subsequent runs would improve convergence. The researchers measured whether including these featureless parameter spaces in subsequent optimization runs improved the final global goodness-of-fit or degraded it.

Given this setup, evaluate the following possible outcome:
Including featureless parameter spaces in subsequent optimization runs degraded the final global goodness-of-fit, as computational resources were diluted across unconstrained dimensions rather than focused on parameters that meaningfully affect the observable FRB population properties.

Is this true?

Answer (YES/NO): NO